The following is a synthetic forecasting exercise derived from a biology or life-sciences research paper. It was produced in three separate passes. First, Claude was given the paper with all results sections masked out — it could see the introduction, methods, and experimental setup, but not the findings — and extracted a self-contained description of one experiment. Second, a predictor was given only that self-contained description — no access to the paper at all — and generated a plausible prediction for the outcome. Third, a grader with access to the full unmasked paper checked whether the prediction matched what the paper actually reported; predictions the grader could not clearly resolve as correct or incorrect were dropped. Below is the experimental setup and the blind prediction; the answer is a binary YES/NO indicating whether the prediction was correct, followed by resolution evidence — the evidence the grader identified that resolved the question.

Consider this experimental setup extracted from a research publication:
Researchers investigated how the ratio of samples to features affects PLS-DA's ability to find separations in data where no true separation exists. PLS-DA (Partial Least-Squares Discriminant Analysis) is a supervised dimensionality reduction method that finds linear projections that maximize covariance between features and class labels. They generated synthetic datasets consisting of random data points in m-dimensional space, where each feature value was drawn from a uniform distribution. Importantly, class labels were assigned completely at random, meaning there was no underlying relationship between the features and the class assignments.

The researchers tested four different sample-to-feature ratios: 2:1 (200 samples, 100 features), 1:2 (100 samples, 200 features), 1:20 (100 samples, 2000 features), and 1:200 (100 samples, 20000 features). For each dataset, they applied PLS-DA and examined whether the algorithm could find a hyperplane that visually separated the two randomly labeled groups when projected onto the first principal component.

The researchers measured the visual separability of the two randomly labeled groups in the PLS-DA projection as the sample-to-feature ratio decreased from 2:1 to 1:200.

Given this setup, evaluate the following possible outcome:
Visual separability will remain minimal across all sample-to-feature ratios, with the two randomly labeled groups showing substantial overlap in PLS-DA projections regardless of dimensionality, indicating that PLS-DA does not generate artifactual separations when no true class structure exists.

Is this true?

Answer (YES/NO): NO